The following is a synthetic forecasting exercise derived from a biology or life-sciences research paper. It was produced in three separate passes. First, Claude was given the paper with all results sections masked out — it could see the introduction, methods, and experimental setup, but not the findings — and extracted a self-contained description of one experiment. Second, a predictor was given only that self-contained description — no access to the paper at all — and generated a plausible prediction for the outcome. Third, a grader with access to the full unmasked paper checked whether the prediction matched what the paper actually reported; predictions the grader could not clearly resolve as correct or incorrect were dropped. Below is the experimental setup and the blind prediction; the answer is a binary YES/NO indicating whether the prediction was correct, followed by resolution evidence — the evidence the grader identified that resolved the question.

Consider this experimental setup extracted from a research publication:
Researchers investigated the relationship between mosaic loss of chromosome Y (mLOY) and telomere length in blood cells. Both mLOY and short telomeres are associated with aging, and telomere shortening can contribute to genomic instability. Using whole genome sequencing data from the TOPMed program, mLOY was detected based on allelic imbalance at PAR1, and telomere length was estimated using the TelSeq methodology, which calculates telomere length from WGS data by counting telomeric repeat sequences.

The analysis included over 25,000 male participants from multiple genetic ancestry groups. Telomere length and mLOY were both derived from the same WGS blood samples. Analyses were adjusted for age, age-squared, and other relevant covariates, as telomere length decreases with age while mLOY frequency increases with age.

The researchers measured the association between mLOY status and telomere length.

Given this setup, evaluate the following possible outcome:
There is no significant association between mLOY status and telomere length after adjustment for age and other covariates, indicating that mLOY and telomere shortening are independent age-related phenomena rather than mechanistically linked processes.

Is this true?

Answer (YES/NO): NO